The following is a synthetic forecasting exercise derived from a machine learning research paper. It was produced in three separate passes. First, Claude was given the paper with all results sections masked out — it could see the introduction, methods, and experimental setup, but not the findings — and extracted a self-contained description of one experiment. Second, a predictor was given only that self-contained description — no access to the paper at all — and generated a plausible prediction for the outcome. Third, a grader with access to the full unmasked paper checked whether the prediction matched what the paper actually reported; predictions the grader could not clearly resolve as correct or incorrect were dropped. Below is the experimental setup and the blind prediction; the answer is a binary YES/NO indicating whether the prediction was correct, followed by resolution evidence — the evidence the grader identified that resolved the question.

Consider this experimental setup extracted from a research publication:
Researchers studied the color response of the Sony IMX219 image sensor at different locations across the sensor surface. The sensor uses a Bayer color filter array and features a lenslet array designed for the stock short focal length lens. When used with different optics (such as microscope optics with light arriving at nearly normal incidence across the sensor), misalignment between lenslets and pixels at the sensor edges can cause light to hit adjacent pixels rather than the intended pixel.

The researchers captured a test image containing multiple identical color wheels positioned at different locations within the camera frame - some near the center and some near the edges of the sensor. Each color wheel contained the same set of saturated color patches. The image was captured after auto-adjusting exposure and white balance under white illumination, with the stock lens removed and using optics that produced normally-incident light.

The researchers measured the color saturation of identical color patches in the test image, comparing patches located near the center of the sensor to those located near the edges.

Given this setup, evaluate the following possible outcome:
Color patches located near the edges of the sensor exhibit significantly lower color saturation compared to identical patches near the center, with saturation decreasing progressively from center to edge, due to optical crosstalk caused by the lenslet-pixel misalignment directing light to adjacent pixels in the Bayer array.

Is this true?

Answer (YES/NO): YES